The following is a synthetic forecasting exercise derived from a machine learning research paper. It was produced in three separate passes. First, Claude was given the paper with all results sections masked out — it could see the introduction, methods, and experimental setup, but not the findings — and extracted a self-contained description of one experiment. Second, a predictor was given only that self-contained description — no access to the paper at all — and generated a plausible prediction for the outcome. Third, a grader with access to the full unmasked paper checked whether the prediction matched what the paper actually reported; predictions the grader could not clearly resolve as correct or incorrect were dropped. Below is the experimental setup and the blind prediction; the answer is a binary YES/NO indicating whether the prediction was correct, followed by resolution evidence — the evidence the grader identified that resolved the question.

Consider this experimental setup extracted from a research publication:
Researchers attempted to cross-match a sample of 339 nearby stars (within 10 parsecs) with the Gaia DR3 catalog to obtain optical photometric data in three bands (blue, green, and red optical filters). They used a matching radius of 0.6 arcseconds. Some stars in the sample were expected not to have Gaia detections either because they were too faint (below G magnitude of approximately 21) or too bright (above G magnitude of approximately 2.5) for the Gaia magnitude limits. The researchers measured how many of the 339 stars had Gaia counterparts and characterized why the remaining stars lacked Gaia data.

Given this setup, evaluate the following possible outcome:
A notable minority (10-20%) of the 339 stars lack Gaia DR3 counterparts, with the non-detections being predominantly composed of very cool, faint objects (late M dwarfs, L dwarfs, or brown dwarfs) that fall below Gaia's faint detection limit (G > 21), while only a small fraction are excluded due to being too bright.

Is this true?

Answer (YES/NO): NO